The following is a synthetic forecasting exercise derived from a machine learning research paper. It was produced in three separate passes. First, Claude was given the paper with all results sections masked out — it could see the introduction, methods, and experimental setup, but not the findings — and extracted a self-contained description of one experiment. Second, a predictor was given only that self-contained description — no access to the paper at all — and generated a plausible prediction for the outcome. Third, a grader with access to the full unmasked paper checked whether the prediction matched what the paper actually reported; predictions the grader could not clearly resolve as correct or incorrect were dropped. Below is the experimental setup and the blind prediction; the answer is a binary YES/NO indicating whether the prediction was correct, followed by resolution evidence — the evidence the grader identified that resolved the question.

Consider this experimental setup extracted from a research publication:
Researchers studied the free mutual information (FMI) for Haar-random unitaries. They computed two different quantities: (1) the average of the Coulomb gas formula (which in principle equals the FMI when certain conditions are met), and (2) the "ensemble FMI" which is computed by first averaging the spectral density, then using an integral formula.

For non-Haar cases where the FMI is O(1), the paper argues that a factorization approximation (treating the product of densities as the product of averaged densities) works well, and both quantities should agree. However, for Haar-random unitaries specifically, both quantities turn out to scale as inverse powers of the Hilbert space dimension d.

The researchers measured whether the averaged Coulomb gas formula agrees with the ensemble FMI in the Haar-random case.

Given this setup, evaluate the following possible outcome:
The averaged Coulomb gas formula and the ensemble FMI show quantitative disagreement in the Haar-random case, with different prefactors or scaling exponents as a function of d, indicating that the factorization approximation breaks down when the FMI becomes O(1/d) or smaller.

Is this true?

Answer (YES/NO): YES